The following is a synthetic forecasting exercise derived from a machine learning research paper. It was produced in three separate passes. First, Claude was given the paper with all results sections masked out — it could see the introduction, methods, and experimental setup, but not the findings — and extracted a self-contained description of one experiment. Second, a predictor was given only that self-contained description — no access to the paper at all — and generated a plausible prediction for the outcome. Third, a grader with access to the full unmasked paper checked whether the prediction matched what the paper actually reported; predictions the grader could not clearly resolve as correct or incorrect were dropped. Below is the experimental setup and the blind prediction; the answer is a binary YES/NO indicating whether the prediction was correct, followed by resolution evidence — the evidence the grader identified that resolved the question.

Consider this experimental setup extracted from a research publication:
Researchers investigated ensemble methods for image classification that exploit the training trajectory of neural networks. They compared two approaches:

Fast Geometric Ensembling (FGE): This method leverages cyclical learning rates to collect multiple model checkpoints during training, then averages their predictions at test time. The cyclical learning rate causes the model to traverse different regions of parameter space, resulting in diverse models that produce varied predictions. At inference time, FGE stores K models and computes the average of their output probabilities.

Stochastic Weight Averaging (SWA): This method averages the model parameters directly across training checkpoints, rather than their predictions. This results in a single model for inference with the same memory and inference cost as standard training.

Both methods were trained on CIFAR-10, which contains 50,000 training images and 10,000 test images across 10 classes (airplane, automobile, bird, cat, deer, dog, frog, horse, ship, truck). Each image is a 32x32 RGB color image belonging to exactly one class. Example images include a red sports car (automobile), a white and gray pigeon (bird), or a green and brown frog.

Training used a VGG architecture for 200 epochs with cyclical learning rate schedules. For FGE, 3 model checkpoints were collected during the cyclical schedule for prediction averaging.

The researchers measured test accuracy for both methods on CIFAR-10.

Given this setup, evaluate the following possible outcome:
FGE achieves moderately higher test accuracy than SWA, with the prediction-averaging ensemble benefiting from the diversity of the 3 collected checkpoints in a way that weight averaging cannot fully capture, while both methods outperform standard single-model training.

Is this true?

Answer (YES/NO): NO